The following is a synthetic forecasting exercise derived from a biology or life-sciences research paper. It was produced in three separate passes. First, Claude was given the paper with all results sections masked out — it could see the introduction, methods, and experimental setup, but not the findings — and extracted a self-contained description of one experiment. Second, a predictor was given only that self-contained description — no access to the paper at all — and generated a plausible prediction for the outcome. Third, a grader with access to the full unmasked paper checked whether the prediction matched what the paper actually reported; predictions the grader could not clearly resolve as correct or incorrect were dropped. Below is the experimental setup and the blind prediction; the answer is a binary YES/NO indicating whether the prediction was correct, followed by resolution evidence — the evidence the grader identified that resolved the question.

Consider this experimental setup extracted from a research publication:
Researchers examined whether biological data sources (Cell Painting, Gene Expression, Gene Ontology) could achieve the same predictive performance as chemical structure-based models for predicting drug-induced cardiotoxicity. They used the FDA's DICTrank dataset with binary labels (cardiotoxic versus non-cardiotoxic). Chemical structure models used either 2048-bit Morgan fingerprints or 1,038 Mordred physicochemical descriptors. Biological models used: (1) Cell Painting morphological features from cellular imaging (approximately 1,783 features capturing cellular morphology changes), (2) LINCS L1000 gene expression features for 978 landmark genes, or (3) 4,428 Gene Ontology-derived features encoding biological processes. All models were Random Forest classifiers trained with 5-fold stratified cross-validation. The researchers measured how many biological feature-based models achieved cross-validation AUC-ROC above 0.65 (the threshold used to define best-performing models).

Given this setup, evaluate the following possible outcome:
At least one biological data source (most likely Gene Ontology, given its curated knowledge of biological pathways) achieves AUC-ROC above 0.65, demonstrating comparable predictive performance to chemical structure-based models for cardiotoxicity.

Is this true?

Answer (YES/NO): NO